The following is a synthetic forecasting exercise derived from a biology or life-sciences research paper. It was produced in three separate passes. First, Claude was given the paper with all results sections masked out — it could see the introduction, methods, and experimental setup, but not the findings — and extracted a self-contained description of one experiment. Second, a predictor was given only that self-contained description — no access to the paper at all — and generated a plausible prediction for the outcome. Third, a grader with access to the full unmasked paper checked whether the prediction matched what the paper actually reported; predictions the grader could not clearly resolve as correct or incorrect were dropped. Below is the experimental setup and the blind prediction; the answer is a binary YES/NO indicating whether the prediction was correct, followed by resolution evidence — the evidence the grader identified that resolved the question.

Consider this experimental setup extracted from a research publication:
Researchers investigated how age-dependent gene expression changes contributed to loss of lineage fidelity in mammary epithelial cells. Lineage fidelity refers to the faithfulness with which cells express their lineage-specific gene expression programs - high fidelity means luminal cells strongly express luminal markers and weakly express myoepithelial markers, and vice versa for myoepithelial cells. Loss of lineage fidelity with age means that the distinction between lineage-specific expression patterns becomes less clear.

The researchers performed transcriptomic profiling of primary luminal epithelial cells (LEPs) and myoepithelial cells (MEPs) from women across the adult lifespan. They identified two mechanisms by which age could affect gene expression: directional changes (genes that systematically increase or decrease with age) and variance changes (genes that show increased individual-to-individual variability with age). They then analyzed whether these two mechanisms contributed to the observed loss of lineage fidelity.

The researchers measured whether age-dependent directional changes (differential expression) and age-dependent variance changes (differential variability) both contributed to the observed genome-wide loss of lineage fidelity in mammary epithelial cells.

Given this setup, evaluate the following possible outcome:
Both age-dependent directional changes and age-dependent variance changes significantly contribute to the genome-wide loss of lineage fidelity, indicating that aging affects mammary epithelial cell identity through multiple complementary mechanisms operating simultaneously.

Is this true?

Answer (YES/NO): YES